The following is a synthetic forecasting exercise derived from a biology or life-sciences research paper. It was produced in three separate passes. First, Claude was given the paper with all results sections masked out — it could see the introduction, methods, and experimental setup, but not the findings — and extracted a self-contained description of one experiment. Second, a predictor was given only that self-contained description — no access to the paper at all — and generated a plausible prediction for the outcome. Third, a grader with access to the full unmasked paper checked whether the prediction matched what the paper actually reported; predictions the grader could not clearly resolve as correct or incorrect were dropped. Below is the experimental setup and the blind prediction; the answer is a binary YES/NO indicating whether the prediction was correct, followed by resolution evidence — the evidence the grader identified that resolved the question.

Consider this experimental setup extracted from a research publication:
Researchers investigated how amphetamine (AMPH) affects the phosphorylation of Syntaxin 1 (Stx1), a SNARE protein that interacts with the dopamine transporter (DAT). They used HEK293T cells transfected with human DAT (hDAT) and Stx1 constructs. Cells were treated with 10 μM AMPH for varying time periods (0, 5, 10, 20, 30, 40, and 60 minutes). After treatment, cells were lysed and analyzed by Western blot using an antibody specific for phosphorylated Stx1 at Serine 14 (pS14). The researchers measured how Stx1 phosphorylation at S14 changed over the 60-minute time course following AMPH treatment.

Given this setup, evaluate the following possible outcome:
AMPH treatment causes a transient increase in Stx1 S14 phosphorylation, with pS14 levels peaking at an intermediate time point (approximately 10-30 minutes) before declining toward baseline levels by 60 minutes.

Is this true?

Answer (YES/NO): YES